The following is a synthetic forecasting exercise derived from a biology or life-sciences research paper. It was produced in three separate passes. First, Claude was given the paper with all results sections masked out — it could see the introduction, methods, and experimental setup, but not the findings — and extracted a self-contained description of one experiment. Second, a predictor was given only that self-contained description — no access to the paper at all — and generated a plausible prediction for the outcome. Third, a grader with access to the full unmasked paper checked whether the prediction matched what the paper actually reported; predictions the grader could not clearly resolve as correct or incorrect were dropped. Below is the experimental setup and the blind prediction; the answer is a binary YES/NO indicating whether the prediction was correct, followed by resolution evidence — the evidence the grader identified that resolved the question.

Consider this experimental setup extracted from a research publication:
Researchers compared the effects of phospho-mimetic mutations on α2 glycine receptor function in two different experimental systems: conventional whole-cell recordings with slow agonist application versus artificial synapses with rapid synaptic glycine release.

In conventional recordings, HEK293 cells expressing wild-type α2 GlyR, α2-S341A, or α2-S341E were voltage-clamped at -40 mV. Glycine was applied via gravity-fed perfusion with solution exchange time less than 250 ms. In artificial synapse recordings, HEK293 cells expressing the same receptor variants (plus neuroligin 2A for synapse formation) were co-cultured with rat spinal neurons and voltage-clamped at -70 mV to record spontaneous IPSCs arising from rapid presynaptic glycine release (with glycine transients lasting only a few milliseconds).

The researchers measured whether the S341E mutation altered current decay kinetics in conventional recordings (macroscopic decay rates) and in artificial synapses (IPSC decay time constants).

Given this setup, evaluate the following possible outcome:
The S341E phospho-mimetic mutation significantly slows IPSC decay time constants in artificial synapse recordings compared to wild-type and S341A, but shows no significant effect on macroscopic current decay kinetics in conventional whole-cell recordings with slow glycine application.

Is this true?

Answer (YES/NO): YES